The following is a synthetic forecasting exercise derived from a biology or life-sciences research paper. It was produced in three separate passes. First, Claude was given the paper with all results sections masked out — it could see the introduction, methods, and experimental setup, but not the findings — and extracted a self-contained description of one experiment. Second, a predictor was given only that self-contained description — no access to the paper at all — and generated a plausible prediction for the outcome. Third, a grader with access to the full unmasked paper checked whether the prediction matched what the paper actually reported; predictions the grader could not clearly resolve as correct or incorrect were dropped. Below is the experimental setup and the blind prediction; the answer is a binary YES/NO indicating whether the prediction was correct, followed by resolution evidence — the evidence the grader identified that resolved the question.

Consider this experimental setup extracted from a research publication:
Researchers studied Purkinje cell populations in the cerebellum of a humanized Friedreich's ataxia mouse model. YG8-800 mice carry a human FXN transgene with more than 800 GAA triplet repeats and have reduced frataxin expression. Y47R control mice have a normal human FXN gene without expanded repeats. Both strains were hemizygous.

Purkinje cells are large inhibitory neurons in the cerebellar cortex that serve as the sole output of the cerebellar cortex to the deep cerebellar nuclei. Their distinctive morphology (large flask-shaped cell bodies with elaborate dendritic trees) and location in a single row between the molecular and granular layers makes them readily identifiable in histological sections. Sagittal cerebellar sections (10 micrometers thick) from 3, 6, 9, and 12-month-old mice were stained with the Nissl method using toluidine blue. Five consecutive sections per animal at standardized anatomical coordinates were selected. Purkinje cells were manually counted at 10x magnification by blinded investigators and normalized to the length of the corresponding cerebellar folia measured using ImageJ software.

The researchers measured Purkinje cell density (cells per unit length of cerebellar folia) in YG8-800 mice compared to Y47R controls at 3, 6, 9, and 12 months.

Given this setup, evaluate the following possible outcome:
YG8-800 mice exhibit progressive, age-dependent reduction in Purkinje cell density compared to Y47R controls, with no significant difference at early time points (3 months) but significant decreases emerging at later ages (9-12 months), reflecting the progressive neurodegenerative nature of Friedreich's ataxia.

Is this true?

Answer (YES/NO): NO